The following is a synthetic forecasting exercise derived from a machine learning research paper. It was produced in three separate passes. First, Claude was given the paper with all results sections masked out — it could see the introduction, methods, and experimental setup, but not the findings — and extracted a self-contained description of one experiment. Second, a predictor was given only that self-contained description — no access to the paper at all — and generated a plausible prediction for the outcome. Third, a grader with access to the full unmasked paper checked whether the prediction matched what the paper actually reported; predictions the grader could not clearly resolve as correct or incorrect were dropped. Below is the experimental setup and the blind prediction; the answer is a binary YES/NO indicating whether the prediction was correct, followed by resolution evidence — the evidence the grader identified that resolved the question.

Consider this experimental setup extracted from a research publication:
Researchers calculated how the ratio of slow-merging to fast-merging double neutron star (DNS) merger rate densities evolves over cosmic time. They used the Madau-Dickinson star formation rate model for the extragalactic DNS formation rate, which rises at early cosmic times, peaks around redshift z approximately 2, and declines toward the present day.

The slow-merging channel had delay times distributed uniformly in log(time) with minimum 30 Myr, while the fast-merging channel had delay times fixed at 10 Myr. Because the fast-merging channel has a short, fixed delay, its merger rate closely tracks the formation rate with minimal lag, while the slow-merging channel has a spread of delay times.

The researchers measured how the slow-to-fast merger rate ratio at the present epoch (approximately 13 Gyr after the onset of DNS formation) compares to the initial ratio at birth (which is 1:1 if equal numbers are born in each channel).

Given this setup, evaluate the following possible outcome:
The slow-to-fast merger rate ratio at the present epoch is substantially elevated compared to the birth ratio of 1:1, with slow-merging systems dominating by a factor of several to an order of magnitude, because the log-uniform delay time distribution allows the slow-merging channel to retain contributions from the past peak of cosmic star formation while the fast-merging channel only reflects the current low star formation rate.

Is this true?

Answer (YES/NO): NO